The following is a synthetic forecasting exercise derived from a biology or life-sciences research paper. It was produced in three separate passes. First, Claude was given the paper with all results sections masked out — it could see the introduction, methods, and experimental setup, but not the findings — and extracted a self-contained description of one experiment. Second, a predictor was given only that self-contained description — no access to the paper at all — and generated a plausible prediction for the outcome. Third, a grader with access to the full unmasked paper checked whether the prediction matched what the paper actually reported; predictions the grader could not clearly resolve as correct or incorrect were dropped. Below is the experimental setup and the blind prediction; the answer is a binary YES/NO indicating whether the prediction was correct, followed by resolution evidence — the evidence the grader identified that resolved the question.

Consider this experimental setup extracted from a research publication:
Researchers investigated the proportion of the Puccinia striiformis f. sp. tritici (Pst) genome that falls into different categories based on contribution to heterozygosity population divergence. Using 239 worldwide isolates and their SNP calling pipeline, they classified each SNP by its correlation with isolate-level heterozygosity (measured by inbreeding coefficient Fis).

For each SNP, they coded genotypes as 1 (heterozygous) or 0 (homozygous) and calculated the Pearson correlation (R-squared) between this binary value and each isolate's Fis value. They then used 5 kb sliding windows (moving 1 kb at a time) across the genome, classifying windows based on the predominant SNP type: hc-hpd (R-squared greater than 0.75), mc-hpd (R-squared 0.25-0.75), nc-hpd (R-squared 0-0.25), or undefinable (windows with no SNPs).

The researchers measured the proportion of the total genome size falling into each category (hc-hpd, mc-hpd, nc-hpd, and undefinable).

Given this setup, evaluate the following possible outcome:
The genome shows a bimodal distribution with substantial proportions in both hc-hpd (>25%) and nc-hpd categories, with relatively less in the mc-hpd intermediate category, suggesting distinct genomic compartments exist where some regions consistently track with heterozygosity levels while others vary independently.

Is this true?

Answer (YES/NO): NO